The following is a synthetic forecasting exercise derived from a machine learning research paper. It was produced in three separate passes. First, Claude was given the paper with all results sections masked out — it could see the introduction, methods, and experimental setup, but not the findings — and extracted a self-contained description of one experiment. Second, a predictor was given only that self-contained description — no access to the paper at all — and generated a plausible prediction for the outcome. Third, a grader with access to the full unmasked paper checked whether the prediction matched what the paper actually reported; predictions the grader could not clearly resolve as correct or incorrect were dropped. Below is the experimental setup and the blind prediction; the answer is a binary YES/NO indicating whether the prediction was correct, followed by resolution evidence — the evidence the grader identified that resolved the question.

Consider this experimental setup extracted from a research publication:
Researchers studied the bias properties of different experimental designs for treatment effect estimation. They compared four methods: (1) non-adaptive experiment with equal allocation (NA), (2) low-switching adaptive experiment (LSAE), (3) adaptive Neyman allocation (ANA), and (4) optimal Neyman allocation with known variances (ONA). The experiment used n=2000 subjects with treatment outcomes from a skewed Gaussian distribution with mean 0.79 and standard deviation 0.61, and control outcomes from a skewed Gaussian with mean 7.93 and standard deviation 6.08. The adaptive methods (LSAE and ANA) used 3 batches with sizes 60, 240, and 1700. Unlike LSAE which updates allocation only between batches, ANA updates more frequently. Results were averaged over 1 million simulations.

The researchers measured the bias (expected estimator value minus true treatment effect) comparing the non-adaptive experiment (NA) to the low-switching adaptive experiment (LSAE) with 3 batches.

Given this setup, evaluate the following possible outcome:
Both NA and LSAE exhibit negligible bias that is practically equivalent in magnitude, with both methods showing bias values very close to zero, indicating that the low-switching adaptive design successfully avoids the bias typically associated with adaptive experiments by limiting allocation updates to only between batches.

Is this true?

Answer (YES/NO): YES